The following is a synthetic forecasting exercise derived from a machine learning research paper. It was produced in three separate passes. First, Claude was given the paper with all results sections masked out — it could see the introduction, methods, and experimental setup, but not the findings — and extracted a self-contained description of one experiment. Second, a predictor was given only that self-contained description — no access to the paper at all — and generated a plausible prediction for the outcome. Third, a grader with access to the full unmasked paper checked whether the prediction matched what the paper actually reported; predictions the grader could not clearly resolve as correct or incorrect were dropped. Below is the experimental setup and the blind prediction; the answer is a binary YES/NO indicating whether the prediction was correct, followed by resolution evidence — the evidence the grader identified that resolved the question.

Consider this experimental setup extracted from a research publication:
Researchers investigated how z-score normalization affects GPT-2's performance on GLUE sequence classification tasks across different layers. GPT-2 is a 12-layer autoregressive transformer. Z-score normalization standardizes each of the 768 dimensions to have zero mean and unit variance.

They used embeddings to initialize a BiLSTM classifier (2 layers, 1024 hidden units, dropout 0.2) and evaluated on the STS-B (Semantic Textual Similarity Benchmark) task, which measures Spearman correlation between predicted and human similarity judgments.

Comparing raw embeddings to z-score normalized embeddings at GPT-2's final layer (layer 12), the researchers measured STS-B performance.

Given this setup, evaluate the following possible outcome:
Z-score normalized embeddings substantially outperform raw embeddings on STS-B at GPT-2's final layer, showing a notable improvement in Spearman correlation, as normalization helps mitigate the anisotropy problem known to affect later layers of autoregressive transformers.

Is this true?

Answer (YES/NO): YES